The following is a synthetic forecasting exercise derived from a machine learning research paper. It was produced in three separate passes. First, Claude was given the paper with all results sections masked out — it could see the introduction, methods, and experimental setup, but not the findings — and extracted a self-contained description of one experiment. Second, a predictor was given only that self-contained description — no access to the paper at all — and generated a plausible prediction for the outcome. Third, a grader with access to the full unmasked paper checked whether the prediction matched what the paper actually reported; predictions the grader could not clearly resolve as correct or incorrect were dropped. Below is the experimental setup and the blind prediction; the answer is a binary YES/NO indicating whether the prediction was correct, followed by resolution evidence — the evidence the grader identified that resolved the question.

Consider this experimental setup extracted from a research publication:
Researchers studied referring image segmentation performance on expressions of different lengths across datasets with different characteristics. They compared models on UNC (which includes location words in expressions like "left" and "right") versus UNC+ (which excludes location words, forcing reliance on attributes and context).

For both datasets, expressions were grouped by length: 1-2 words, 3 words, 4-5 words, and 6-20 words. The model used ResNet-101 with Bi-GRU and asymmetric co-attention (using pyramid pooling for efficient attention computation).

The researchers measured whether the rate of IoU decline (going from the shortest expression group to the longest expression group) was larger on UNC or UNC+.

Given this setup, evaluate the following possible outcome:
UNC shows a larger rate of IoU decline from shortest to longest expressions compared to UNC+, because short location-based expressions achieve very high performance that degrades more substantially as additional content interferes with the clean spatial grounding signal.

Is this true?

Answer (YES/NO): NO